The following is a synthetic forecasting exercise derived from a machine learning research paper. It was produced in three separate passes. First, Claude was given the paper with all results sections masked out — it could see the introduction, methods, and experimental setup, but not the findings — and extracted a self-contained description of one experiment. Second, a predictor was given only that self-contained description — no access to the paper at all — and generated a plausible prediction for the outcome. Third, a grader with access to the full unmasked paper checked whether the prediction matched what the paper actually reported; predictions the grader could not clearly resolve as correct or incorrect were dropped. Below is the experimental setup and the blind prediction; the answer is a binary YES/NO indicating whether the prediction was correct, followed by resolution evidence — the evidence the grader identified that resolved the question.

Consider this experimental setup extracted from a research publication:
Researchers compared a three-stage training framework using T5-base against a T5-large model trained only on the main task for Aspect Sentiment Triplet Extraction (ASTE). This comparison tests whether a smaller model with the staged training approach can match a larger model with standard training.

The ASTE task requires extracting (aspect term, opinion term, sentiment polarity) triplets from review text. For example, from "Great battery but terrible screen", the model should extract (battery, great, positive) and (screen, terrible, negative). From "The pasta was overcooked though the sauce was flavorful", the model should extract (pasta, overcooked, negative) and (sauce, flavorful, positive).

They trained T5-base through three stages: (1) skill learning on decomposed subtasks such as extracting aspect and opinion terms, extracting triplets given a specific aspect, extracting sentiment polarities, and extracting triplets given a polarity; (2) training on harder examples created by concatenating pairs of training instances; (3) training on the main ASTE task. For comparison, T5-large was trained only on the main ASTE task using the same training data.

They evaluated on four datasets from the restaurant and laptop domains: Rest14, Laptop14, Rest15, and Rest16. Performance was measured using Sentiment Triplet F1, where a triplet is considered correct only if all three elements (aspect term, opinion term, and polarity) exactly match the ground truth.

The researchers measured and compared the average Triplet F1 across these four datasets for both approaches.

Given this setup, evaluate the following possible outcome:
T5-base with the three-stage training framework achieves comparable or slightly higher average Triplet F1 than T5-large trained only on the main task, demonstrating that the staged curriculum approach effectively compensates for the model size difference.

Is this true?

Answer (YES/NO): YES